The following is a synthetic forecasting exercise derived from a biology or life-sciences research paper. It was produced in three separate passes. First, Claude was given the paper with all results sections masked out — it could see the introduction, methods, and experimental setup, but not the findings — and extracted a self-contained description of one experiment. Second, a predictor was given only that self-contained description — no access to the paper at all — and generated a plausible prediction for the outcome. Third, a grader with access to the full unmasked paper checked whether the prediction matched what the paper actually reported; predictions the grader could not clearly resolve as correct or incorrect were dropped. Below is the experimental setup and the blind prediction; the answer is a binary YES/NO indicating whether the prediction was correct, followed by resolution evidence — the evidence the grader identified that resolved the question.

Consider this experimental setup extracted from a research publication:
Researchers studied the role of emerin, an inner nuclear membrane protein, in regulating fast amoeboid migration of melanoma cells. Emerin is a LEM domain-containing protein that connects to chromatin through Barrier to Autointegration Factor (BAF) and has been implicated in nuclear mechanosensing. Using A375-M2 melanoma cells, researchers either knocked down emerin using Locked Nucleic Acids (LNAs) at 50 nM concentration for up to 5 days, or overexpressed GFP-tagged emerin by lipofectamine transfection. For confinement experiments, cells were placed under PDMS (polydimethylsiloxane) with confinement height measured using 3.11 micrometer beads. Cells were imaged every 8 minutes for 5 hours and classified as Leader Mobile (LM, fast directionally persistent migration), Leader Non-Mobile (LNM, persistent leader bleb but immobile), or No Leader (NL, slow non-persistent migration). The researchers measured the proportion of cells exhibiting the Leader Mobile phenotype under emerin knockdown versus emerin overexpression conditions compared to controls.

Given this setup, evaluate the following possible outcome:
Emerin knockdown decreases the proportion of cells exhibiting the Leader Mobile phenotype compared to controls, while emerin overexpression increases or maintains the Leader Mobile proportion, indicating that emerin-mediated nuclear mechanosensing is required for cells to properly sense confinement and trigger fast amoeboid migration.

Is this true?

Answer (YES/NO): NO